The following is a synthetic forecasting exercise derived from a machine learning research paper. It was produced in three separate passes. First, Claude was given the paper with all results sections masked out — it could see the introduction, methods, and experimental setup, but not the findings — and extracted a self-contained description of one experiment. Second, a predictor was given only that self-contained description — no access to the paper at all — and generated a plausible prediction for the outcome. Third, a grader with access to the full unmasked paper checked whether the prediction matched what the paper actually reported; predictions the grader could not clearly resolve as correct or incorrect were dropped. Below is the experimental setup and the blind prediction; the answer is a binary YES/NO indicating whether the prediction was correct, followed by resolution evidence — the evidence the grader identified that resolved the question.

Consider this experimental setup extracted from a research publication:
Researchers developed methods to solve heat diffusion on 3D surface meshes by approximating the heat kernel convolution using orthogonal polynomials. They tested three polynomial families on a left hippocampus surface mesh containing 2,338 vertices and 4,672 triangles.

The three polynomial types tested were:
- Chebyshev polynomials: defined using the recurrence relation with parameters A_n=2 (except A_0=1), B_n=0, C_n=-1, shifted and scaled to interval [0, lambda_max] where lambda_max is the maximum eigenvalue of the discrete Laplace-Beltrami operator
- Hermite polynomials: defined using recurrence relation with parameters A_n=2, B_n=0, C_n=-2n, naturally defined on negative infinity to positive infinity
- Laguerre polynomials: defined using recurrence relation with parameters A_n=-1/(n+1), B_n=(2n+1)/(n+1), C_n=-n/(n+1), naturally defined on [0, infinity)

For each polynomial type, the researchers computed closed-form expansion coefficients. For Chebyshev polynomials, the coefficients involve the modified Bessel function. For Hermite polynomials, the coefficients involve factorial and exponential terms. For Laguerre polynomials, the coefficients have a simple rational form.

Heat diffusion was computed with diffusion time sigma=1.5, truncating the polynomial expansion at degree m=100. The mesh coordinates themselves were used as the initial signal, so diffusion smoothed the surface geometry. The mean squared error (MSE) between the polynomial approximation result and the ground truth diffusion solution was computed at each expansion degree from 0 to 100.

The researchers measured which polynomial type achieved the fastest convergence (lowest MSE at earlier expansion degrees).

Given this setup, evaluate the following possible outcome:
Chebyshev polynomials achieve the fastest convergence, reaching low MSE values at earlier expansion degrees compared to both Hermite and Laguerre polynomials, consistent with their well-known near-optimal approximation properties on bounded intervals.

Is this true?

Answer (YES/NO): YES